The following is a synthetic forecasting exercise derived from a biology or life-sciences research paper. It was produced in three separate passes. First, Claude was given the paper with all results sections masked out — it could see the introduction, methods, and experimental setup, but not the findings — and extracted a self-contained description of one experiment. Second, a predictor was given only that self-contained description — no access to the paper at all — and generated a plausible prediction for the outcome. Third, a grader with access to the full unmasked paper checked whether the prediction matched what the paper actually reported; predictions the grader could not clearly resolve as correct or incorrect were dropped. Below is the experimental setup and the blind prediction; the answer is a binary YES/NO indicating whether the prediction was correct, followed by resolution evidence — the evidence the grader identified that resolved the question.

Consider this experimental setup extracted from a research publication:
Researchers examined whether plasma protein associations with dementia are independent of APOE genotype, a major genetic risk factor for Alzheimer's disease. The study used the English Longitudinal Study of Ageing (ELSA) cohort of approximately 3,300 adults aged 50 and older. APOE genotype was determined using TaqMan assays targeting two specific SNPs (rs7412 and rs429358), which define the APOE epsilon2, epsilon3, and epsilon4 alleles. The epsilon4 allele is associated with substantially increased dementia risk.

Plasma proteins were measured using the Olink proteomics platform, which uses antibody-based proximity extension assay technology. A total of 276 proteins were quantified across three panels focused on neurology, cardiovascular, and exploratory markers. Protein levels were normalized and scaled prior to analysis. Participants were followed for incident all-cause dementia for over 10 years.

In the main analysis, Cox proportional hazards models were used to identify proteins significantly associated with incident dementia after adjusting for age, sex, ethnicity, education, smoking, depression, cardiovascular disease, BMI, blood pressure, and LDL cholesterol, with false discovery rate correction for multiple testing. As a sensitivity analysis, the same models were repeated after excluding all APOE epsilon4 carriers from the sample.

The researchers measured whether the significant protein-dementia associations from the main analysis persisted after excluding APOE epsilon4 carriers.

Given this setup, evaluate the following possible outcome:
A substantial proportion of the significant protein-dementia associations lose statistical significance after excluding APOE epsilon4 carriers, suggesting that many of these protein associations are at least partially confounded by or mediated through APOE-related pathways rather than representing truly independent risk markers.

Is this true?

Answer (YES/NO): NO